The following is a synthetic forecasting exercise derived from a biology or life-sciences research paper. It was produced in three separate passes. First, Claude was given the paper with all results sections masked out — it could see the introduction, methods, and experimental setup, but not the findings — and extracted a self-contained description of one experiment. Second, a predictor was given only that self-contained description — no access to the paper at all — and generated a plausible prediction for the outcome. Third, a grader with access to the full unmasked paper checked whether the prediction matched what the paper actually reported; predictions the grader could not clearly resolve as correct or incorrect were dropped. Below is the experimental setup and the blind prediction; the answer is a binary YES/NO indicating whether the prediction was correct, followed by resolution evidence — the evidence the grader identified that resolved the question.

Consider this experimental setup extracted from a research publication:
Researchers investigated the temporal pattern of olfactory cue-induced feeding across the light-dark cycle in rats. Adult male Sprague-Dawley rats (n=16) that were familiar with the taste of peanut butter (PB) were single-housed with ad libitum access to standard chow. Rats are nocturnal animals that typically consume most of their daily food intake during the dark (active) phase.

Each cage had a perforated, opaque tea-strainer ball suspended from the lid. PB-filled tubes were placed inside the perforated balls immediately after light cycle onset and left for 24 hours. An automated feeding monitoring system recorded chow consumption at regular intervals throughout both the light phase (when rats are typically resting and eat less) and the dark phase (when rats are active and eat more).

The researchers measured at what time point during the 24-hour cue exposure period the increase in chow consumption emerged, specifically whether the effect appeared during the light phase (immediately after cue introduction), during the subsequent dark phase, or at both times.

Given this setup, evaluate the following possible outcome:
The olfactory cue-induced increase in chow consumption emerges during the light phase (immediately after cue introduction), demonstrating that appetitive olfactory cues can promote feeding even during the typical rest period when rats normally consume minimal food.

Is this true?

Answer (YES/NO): YES